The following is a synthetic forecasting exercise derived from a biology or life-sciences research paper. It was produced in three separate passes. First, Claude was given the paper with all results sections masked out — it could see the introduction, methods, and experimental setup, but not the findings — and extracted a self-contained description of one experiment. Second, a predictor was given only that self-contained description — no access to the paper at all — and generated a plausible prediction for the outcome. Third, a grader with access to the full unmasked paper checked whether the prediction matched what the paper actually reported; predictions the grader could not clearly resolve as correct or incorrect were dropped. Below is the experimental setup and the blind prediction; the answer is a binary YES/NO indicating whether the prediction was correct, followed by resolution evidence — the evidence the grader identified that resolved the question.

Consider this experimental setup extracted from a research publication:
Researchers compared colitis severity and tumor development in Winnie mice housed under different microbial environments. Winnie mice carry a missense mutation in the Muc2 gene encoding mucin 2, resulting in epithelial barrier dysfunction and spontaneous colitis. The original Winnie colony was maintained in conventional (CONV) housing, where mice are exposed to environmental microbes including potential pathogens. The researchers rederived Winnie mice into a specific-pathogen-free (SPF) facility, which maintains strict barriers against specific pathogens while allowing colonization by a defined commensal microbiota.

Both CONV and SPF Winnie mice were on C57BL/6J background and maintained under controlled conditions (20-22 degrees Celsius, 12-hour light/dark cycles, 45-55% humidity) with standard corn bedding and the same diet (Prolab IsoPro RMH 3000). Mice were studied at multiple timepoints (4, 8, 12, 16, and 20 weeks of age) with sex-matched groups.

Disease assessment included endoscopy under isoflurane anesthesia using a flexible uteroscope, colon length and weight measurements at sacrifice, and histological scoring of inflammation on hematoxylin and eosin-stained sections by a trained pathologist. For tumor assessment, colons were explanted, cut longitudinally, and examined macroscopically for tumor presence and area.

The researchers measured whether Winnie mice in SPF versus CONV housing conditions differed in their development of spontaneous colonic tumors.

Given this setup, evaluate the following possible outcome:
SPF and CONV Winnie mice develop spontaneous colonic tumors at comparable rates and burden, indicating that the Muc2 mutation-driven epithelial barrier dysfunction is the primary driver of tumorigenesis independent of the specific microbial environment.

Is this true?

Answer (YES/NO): NO